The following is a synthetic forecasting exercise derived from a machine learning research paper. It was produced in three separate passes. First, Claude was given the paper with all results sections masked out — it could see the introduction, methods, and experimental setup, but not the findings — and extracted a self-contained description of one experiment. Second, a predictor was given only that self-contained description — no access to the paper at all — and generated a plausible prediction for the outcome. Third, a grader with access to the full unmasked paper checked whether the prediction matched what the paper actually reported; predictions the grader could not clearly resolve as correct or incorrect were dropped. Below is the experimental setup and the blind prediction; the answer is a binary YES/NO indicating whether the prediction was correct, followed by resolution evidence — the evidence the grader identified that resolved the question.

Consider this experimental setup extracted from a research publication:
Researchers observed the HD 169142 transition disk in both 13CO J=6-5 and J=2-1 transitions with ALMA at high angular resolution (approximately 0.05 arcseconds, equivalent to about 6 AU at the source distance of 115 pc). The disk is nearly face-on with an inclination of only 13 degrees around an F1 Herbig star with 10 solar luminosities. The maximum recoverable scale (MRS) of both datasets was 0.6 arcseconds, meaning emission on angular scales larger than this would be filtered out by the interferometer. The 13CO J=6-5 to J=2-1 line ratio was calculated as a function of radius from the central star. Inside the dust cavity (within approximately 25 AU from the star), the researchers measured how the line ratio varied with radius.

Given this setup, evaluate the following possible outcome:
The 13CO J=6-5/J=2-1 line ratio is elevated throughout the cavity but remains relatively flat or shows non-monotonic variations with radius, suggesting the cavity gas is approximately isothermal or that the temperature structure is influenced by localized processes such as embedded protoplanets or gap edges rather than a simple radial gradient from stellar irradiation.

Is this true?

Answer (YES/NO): NO